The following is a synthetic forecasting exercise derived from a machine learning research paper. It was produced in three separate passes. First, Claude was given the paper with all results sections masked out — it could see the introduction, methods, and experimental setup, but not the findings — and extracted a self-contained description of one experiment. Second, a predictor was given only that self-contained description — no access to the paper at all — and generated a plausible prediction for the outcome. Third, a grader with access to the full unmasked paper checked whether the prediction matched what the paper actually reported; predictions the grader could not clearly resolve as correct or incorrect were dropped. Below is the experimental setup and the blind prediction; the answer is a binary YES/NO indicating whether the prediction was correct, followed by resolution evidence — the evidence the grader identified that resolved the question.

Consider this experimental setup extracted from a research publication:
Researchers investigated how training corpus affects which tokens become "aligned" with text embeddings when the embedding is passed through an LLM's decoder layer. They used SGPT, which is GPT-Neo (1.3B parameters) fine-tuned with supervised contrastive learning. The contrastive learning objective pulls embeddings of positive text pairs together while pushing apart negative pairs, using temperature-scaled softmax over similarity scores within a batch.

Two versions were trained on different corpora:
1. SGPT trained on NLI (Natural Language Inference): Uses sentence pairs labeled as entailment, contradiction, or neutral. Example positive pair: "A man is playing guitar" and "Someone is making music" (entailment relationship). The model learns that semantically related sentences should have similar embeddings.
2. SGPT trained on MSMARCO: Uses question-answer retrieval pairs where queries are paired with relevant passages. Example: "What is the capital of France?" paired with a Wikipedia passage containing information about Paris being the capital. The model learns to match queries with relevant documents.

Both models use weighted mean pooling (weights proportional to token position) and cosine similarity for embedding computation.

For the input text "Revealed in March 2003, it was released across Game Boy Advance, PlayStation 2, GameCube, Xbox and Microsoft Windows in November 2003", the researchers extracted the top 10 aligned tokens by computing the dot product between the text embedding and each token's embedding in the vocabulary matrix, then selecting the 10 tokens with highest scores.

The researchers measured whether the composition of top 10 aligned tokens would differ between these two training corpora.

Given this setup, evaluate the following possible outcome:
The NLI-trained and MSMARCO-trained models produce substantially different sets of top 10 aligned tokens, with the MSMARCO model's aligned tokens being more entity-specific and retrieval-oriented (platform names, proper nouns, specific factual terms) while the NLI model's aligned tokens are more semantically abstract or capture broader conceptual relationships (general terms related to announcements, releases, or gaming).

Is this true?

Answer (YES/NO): NO